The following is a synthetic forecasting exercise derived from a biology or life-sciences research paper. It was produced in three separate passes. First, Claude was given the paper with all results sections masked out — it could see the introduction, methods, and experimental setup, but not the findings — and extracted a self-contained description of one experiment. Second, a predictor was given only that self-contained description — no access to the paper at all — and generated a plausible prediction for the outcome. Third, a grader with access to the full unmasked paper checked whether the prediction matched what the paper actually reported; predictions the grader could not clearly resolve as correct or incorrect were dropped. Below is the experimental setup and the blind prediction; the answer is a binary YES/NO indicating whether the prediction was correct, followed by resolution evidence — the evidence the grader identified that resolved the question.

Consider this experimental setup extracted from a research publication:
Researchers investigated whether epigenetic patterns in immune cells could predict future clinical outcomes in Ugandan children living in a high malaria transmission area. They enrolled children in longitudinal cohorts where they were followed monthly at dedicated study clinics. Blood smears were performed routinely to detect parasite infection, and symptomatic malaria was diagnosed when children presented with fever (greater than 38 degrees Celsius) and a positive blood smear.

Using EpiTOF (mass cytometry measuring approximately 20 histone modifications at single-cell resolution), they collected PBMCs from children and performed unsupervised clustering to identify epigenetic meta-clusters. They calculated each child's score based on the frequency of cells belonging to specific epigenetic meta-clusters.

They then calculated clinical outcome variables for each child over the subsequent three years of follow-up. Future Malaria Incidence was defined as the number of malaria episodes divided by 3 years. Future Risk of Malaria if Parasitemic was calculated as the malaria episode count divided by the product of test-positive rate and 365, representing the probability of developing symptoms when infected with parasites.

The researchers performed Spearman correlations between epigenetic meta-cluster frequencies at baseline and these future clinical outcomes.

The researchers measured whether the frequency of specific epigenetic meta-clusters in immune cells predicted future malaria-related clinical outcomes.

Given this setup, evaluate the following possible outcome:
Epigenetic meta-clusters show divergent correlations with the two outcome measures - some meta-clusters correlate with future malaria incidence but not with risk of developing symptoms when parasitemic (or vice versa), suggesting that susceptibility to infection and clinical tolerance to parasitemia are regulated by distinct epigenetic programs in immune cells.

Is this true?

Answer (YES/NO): NO